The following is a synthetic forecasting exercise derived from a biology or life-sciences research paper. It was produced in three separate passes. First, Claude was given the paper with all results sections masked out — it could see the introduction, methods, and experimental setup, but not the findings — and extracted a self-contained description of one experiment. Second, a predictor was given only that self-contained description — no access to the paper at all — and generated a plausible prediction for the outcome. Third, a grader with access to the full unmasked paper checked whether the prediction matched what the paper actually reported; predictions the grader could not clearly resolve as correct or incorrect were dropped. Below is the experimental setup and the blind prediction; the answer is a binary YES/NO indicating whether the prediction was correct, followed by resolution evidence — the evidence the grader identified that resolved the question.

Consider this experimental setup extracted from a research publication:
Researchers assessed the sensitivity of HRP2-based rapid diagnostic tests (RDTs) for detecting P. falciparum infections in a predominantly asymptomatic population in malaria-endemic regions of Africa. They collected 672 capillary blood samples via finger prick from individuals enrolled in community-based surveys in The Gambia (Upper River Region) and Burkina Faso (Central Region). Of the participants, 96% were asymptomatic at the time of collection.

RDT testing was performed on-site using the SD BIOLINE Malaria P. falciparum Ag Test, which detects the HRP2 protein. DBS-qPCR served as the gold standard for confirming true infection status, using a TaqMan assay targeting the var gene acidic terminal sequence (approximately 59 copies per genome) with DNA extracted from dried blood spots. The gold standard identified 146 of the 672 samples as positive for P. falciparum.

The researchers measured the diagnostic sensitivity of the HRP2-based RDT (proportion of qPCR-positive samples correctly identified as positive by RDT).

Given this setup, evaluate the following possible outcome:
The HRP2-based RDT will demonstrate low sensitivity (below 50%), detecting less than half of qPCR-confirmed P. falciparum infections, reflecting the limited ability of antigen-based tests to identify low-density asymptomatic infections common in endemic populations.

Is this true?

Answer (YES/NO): NO